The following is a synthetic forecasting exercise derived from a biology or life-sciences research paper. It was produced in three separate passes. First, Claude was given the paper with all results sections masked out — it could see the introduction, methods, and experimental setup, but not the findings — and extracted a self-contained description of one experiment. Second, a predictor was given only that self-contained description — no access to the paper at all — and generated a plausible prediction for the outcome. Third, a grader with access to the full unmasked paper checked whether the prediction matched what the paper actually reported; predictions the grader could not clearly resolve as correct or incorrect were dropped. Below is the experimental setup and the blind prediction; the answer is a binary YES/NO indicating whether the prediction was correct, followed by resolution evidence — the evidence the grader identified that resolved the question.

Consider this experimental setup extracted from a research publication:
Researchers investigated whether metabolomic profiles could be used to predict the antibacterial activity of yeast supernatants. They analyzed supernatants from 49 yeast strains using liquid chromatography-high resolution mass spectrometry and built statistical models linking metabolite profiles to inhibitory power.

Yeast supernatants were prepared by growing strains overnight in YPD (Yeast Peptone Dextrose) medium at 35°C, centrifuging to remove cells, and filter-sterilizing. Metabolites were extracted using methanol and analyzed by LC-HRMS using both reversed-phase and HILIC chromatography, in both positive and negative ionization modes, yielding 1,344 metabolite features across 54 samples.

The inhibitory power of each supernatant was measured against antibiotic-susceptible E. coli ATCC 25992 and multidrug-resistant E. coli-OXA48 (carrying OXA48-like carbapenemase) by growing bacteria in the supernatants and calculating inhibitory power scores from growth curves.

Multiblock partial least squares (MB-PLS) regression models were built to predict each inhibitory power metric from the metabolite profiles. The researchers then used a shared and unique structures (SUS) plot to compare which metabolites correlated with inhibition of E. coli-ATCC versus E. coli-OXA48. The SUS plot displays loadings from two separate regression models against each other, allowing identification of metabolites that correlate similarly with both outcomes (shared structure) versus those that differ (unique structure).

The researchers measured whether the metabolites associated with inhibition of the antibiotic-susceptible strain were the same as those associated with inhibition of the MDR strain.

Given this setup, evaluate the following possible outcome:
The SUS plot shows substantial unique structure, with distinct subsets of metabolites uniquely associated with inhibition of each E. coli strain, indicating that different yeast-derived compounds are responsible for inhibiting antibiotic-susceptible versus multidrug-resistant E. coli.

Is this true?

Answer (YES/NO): NO